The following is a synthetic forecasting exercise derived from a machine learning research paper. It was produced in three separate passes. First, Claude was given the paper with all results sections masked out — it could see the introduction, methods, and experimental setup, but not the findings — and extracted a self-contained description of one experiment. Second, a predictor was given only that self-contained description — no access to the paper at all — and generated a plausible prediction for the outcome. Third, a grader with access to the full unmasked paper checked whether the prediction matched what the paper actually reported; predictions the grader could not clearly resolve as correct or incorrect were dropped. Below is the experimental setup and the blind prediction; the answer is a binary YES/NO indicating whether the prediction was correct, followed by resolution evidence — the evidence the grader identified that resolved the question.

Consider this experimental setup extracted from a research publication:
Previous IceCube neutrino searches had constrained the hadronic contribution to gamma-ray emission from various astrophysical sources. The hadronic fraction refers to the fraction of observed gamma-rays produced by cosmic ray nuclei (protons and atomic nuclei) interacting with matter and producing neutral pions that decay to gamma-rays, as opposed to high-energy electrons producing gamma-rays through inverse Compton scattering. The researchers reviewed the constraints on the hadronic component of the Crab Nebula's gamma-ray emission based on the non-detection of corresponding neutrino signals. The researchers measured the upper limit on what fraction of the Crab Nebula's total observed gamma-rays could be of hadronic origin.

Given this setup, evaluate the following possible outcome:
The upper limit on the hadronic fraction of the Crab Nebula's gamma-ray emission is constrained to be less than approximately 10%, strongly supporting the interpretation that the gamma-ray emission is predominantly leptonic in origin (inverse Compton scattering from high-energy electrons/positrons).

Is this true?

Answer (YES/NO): NO